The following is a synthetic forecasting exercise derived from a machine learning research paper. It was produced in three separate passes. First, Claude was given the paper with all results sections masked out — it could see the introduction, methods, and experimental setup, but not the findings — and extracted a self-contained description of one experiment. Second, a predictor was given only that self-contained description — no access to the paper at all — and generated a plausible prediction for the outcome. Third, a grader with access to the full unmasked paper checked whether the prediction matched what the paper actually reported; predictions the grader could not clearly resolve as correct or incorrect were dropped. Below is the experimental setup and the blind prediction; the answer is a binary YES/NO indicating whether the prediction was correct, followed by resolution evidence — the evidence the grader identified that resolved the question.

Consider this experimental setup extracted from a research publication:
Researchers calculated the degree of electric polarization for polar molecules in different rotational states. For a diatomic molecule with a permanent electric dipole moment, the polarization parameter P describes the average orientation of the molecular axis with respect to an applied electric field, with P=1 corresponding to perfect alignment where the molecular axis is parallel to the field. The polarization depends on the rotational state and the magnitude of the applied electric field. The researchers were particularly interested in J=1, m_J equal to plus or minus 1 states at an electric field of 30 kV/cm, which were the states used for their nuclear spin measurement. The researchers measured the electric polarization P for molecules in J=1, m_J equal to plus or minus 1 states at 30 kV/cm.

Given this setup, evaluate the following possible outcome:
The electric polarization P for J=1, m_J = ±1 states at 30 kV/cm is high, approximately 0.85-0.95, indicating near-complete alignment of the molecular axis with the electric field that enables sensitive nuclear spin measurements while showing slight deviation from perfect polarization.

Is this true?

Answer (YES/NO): NO